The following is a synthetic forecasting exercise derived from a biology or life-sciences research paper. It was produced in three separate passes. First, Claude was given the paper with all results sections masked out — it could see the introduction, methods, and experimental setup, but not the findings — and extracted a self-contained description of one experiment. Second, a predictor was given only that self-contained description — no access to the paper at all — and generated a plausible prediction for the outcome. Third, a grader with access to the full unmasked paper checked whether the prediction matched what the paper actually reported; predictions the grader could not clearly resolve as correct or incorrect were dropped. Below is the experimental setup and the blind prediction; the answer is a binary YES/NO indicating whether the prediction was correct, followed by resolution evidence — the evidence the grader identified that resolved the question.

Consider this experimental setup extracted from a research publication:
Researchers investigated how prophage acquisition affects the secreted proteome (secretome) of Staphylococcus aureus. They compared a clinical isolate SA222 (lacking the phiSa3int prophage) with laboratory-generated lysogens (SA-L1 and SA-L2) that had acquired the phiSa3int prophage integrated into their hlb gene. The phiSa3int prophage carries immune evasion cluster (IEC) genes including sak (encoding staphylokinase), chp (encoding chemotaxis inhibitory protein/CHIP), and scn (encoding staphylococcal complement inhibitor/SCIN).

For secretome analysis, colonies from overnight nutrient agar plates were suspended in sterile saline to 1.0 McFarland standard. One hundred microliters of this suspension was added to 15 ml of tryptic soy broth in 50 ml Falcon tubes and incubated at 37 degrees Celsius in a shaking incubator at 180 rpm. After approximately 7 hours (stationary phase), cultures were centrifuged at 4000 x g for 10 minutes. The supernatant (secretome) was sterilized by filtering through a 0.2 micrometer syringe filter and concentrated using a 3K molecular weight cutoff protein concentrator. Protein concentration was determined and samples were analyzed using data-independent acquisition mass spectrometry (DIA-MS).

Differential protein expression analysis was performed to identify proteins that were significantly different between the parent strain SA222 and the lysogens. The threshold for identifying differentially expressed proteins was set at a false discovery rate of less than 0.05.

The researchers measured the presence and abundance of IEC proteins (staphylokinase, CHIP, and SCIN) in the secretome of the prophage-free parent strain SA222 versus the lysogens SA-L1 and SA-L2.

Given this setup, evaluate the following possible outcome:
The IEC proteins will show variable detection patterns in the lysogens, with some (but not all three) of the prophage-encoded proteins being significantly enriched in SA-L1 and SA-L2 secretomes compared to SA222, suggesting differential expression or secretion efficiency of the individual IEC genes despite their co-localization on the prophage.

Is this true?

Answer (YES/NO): NO